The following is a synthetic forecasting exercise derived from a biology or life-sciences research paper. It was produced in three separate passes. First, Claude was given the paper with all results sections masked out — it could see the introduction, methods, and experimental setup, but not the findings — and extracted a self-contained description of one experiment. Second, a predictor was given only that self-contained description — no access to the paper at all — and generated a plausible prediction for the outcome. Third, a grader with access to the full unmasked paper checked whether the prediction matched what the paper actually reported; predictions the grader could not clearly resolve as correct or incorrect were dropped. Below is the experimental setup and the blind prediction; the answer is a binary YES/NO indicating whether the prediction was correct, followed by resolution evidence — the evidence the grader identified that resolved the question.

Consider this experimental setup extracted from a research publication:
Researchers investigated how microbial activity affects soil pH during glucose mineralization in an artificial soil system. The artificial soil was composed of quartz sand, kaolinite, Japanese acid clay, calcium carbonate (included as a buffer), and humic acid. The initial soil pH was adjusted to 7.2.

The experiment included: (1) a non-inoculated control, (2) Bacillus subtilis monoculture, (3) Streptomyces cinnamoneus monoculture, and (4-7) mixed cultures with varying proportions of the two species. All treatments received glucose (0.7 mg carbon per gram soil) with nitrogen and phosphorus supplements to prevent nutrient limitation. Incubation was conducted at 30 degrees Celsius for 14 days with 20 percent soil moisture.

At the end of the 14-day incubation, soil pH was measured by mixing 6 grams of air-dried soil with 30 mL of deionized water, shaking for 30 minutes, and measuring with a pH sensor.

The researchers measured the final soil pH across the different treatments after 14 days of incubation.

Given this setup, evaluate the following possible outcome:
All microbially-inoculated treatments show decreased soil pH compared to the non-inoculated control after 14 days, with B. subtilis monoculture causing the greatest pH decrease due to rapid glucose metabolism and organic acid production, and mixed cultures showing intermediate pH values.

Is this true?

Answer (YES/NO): NO